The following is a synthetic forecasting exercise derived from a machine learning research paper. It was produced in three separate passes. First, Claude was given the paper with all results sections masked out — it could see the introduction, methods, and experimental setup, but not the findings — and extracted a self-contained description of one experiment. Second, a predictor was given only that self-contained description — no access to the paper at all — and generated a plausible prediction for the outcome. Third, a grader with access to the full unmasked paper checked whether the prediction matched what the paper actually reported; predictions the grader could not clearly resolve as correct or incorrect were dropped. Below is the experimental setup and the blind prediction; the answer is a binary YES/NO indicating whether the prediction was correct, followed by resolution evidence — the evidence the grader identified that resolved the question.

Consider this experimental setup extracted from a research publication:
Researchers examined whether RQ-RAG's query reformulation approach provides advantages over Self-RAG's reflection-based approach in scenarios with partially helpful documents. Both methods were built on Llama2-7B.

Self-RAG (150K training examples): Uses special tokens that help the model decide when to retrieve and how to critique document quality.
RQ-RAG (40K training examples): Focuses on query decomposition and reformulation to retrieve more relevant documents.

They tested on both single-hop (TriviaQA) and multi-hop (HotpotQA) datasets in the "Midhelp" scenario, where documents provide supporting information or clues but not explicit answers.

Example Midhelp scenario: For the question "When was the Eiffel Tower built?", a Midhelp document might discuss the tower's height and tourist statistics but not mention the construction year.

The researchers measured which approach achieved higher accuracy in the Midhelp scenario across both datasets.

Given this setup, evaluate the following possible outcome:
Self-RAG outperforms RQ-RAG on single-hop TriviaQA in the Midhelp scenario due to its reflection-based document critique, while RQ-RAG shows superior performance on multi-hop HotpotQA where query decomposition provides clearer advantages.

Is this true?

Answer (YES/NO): NO